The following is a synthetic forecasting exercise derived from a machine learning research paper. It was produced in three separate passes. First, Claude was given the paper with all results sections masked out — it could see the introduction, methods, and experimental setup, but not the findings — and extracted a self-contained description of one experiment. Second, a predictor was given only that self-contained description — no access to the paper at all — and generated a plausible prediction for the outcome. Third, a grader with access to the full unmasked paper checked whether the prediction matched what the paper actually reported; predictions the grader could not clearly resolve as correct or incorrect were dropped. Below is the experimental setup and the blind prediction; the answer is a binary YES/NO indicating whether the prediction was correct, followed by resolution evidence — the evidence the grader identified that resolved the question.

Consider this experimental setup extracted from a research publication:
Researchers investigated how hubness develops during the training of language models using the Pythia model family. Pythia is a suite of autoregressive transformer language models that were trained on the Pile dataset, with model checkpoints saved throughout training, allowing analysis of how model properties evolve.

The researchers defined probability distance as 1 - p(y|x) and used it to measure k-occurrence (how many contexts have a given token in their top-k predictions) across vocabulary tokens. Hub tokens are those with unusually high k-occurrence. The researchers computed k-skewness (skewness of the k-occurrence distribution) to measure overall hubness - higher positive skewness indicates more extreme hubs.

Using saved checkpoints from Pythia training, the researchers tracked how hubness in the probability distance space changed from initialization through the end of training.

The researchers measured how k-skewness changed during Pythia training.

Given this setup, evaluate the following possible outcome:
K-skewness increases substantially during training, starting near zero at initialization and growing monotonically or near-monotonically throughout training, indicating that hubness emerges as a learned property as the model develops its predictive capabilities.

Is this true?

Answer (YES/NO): NO